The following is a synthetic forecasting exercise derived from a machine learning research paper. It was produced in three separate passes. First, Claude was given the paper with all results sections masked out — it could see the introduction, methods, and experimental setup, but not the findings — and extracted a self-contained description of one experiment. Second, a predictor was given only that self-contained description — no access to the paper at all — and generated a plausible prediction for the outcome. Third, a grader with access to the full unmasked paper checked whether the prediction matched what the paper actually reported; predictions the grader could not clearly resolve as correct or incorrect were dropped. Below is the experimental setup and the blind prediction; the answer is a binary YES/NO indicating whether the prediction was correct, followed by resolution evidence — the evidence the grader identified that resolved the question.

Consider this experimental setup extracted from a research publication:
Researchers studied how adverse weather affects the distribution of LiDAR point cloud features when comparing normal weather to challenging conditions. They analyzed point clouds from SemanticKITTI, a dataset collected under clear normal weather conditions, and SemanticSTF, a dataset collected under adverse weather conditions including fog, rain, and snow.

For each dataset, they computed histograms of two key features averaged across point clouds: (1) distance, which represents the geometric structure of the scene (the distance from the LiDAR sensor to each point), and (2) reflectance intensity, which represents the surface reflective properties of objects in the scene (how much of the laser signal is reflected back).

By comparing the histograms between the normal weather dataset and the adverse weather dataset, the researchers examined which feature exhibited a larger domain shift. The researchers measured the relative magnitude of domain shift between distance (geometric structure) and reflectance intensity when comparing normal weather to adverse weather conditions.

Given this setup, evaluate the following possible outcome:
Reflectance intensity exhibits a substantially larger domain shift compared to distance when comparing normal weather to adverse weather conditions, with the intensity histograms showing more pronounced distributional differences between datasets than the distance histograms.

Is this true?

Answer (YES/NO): YES